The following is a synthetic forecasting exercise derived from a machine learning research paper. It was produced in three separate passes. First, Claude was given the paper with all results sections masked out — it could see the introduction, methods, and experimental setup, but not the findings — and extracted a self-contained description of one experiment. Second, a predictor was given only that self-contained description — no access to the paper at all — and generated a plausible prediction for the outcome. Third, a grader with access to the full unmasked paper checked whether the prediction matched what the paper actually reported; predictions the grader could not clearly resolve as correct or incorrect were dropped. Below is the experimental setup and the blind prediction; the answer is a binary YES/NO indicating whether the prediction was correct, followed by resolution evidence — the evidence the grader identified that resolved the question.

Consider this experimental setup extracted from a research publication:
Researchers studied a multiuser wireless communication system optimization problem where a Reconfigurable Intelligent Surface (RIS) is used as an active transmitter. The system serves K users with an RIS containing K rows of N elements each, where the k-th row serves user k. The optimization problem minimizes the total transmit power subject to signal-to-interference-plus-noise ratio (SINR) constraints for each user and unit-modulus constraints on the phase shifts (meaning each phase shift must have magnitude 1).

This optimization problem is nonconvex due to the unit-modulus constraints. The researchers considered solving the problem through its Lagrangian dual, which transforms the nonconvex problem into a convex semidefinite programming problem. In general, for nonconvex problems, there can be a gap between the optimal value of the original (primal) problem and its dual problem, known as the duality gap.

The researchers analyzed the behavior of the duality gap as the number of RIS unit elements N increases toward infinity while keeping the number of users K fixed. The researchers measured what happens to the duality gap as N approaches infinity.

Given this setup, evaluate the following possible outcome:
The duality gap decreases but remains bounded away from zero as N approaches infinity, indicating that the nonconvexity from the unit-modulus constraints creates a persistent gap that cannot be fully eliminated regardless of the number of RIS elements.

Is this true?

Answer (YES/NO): NO